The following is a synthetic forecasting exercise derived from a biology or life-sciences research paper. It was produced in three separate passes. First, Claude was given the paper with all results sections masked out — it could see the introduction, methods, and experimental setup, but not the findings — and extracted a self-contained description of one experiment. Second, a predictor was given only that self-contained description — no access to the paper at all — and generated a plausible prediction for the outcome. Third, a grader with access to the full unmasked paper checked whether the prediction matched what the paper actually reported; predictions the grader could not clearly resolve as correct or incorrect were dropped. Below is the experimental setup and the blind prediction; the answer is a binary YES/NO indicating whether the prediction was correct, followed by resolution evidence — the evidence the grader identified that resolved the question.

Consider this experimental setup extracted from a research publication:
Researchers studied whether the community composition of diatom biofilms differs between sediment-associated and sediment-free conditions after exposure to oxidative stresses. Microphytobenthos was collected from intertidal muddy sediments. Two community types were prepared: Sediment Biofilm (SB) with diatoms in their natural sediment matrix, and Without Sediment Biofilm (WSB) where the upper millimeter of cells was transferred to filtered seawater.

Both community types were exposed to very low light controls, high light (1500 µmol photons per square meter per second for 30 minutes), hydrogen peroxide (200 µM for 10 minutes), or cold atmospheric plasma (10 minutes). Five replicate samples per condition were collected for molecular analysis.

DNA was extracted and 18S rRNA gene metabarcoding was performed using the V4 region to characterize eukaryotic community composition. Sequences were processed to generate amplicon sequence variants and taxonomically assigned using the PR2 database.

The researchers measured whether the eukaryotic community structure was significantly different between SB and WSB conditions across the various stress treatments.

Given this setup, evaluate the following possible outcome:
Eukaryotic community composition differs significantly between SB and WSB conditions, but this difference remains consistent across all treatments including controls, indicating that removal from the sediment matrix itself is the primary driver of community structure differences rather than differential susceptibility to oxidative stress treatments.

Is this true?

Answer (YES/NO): YES